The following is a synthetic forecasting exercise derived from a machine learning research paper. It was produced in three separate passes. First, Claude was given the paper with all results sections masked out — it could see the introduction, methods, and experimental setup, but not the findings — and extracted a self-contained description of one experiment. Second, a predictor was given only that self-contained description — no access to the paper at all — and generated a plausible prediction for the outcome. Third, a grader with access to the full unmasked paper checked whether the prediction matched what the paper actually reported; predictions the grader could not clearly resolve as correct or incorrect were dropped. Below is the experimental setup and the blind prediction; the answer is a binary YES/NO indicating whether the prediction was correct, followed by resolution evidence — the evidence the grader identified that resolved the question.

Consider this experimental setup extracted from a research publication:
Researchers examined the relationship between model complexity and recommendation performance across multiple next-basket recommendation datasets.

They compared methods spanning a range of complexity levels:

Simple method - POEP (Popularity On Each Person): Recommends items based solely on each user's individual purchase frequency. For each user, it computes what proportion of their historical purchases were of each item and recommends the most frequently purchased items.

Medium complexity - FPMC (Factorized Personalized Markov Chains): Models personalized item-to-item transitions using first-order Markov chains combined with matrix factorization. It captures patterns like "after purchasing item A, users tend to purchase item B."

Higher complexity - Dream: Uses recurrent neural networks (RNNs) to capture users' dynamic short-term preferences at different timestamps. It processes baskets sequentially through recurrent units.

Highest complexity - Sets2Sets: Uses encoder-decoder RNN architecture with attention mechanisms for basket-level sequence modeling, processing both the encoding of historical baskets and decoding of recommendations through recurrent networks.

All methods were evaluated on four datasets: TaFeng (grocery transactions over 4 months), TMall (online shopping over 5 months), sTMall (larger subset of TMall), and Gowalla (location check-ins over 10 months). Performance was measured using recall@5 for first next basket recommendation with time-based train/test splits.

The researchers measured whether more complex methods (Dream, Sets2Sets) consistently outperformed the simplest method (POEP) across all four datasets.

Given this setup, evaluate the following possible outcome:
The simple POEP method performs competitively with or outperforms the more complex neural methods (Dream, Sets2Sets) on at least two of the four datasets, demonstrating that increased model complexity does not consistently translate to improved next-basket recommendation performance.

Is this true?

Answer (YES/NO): YES